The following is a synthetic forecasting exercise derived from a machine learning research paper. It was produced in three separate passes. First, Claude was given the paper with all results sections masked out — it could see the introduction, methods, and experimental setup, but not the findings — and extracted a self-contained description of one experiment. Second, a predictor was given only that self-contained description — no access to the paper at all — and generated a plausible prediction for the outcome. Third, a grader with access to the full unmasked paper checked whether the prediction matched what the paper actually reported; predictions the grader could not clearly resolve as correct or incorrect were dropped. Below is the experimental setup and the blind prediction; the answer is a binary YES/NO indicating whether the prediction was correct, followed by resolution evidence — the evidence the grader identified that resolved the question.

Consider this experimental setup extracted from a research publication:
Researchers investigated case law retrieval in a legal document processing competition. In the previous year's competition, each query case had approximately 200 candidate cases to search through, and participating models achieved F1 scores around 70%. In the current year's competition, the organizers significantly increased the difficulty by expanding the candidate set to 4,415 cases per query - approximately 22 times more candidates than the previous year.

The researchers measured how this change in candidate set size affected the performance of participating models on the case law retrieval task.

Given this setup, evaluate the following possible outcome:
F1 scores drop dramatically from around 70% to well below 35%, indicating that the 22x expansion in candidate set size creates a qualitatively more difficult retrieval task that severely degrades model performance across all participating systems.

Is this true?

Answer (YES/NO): YES